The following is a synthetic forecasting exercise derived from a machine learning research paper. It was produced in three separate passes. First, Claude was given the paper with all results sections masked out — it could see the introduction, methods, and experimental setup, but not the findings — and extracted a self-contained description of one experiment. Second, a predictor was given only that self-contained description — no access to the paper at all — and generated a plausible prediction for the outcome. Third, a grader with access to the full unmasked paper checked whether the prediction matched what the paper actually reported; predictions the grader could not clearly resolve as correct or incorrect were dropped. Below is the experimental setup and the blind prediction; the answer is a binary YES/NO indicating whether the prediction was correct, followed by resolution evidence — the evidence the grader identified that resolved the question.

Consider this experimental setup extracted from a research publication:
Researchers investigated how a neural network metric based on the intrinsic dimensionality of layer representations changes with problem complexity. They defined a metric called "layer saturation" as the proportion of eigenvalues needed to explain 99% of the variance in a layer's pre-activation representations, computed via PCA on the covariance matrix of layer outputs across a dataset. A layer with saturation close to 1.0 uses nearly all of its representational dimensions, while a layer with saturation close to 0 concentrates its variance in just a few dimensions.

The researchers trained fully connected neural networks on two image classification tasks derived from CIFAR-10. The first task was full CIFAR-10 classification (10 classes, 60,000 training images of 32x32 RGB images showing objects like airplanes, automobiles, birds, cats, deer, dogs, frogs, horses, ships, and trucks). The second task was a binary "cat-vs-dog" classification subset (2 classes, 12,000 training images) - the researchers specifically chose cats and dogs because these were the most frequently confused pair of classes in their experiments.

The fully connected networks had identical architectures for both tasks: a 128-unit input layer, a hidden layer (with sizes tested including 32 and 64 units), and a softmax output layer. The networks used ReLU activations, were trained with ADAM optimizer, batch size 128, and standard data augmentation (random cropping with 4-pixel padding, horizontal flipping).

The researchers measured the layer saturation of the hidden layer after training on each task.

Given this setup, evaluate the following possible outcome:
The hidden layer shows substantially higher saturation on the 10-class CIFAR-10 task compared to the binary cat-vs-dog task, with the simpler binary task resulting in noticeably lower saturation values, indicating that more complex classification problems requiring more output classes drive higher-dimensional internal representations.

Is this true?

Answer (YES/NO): YES